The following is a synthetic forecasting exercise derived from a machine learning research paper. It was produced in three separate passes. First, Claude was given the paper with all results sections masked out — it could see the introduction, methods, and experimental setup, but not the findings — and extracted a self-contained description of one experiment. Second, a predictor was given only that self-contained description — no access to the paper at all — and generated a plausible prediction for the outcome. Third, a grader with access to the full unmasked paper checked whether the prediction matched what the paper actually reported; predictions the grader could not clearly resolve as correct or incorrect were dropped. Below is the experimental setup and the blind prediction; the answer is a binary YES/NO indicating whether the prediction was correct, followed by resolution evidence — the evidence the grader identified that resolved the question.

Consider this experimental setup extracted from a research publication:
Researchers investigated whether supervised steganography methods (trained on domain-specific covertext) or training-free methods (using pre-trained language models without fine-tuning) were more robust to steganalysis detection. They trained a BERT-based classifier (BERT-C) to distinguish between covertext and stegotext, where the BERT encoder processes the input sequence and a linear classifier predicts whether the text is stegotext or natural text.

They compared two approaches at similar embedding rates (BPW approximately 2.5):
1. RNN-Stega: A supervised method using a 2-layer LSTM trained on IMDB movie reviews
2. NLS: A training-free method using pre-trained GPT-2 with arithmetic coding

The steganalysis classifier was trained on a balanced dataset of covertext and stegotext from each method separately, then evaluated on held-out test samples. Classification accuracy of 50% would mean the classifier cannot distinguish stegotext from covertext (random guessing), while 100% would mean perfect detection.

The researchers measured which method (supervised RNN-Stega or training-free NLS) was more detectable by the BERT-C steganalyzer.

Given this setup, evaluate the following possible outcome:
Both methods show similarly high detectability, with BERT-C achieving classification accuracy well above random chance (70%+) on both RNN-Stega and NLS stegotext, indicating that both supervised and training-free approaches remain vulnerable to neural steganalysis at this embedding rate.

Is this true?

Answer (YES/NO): YES